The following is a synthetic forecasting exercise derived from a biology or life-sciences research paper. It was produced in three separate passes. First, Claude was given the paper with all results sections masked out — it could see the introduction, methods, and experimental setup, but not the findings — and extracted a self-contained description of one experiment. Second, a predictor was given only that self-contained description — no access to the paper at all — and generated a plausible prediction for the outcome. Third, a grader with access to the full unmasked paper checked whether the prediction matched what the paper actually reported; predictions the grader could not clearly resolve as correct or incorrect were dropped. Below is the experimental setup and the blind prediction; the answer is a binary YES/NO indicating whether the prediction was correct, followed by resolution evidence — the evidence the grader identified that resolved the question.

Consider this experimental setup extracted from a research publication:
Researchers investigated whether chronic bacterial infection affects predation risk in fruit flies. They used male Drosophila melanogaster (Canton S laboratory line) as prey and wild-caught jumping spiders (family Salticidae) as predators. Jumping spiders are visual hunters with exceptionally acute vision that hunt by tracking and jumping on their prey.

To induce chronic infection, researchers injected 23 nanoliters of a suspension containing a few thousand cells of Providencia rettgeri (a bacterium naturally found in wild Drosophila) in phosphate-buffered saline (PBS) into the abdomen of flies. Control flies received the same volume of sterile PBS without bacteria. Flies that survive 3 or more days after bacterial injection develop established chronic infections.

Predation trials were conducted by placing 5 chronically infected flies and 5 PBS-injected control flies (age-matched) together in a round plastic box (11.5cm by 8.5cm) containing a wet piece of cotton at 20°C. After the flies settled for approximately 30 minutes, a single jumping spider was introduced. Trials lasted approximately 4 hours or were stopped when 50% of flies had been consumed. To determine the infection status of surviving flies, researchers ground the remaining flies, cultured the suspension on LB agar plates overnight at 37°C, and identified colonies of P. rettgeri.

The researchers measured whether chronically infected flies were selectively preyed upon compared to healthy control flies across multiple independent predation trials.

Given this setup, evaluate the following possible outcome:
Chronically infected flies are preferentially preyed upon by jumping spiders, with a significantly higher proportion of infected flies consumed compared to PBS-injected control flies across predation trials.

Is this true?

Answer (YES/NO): NO